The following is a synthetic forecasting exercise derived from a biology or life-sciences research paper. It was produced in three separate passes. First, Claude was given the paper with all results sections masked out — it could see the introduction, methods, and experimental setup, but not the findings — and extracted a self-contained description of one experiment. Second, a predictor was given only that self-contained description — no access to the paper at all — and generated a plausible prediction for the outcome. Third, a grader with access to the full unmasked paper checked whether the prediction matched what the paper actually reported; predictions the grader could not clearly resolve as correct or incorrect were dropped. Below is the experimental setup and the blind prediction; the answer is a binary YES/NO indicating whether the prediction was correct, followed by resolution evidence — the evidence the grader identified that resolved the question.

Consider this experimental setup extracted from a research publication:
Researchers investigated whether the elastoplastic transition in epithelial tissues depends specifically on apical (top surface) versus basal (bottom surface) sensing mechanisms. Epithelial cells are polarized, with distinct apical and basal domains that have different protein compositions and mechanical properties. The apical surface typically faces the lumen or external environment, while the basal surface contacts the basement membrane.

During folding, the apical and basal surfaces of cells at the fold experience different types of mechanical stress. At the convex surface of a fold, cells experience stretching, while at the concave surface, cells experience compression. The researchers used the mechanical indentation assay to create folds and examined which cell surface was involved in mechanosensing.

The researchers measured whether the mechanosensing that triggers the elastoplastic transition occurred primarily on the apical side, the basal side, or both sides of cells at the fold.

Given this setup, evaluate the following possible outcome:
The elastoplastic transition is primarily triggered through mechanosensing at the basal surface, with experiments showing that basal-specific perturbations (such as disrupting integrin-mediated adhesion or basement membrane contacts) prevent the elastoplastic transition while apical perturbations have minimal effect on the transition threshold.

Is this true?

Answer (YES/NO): NO